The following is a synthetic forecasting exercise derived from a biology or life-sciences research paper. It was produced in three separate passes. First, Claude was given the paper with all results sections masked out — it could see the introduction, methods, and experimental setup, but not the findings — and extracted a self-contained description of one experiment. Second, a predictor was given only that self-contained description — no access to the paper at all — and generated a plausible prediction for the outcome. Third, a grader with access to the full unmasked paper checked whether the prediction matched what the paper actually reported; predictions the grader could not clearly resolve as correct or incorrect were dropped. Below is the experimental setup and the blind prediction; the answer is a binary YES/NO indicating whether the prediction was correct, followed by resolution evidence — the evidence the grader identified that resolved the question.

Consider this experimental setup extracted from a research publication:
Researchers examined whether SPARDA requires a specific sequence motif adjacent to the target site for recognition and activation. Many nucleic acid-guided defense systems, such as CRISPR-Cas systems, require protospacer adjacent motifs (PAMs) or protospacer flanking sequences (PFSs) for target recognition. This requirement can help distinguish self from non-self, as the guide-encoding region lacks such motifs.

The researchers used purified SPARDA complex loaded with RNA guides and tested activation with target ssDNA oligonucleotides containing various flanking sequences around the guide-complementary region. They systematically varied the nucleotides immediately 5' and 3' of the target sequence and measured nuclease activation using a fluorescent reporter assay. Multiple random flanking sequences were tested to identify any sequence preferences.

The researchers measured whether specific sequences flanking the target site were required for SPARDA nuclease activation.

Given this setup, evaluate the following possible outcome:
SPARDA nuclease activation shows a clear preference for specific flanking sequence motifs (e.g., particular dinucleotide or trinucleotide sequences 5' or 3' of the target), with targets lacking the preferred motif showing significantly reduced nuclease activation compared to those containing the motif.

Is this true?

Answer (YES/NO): NO